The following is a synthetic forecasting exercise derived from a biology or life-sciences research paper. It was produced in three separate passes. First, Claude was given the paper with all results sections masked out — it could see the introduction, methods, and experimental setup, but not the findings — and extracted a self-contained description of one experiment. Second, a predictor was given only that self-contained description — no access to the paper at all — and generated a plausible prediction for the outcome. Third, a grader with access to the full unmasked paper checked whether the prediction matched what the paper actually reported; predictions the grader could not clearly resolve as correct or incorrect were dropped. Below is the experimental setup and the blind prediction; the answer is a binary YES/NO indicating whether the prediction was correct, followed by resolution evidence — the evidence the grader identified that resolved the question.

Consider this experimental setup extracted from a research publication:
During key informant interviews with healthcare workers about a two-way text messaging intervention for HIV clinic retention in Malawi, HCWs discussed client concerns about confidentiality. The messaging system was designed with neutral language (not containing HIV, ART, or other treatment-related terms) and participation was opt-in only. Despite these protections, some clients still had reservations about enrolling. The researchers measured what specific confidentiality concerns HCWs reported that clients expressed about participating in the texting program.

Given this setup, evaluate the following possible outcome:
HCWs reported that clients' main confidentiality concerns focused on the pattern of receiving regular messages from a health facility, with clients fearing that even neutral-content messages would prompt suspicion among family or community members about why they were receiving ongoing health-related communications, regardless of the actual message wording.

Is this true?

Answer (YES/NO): NO